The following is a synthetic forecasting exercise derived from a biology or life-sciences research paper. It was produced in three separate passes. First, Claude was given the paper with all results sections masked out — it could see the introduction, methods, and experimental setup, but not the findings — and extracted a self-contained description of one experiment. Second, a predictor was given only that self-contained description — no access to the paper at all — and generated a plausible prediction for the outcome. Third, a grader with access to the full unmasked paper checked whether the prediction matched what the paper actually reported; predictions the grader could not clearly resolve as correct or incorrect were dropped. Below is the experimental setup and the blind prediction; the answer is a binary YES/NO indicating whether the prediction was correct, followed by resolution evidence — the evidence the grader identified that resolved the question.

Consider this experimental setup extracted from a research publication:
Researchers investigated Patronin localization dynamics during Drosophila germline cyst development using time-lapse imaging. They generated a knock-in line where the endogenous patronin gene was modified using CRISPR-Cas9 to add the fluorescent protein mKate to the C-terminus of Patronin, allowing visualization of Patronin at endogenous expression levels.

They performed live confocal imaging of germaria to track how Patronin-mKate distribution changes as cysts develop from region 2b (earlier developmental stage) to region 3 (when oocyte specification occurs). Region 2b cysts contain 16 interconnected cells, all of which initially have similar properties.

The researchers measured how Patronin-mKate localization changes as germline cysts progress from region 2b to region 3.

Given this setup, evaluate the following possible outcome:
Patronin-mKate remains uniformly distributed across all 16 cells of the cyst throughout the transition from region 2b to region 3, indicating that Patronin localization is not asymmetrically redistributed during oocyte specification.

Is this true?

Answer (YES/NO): NO